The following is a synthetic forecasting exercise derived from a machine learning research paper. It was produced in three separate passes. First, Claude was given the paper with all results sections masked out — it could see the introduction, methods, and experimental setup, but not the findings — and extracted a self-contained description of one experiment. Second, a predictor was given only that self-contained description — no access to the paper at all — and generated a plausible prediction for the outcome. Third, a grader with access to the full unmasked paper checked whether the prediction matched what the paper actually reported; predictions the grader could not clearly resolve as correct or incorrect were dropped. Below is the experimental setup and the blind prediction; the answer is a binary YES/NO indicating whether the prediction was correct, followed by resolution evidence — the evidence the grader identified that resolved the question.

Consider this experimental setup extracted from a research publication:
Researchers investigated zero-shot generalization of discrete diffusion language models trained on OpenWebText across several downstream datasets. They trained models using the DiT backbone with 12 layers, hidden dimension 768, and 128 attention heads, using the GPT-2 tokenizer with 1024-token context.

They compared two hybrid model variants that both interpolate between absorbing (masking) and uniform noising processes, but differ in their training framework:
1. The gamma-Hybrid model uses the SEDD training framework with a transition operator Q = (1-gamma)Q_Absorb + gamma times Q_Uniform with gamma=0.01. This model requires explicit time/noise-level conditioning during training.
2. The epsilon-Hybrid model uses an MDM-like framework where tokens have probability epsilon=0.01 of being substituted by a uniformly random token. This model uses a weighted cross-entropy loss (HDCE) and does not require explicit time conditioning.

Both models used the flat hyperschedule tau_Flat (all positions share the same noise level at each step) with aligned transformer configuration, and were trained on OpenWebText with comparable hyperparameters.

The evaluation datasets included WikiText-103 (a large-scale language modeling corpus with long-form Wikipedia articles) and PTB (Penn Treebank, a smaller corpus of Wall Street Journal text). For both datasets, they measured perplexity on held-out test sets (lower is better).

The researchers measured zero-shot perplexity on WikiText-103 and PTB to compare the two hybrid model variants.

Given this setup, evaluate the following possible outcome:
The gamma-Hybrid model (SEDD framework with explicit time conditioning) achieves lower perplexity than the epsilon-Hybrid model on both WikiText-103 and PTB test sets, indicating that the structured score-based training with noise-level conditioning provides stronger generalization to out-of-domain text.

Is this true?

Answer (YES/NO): YES